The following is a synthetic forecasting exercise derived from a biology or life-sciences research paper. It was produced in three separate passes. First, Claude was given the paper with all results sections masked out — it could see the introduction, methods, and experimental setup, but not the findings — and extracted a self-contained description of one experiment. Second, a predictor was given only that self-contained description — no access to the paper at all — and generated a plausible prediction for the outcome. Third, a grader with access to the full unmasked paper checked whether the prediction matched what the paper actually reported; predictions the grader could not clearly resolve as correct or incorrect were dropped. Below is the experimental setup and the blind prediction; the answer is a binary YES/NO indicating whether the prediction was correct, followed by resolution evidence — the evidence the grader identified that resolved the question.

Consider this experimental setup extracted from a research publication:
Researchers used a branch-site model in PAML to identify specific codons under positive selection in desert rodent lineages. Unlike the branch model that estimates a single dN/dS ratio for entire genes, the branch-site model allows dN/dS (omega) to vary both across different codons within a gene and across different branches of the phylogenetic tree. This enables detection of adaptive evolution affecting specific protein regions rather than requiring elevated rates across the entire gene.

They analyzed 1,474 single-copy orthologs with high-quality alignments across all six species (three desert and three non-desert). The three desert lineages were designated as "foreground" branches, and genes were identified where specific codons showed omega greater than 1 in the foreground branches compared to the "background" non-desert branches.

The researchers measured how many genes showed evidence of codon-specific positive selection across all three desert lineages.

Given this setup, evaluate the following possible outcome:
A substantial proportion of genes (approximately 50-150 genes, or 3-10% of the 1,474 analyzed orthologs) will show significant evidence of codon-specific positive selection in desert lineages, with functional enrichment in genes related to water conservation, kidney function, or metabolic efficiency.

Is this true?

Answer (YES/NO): NO